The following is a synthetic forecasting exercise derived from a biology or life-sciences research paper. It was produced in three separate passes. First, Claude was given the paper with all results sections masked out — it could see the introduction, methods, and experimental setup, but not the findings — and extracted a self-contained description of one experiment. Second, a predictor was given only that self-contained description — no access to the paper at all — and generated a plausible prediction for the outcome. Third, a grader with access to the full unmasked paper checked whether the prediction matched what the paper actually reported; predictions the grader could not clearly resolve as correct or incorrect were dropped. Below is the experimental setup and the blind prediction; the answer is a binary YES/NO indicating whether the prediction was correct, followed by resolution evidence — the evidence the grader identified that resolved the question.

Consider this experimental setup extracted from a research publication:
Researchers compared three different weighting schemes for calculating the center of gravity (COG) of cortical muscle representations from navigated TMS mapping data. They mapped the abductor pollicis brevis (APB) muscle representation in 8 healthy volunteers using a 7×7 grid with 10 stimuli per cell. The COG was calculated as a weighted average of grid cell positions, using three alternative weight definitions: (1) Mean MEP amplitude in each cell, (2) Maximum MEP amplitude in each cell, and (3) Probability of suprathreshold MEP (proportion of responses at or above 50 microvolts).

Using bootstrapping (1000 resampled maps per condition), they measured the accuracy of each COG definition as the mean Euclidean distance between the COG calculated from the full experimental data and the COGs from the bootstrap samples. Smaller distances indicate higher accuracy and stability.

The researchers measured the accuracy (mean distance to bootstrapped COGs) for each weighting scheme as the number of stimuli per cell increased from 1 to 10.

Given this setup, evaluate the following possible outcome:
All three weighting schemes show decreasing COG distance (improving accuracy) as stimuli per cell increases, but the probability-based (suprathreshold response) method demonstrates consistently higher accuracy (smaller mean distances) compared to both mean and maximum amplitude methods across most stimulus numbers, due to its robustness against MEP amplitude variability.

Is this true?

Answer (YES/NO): YES